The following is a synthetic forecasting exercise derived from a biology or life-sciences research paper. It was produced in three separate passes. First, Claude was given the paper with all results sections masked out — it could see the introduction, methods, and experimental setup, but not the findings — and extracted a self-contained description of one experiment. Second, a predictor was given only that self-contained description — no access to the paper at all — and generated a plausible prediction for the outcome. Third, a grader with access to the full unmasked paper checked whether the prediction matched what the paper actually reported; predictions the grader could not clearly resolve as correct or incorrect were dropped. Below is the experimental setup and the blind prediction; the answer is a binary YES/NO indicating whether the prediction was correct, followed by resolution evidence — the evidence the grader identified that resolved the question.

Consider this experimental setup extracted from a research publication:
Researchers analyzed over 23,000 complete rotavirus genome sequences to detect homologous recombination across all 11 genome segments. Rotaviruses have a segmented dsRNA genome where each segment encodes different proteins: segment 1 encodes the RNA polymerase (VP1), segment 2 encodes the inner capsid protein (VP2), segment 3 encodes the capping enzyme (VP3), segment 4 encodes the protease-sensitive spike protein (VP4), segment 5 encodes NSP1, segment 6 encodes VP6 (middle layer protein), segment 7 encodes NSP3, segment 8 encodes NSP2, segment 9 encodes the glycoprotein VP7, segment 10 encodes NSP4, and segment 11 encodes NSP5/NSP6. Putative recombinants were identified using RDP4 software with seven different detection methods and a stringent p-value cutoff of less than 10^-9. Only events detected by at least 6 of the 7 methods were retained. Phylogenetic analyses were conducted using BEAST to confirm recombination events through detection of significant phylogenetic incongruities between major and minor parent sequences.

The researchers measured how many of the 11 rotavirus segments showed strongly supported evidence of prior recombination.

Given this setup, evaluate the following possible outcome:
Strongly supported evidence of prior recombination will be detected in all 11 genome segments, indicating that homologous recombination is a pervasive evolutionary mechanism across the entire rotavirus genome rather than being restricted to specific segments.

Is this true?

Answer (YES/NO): NO